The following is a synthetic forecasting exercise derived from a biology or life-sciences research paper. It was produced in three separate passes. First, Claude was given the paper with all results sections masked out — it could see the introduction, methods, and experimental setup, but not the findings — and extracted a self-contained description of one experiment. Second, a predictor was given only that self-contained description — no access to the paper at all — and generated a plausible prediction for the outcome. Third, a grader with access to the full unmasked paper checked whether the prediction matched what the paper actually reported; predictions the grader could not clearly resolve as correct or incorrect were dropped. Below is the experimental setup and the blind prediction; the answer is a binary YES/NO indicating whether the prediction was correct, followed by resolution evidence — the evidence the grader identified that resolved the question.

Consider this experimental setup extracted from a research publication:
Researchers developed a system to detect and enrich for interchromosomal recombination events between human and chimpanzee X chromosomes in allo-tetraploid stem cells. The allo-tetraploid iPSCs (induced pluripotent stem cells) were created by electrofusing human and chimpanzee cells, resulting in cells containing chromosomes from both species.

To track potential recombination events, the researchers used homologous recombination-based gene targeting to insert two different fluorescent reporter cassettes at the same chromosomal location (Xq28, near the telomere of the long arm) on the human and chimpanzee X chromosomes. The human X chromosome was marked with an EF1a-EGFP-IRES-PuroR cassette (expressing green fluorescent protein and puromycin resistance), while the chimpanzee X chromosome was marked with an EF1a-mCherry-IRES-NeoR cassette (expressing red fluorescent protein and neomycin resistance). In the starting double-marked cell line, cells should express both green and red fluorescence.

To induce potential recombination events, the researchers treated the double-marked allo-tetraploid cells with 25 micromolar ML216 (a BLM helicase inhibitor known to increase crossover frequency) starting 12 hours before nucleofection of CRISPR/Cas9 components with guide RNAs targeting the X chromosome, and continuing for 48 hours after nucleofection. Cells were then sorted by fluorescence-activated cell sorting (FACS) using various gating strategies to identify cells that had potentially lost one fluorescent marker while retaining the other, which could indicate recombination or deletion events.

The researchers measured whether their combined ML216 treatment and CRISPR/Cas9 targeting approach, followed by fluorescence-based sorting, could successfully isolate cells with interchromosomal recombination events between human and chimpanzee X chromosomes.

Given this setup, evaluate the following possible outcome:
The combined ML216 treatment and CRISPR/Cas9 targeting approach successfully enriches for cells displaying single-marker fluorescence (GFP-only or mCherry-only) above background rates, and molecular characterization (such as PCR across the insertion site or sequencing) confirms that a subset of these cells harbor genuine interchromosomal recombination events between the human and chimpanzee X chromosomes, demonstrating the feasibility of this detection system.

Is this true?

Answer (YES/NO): YES